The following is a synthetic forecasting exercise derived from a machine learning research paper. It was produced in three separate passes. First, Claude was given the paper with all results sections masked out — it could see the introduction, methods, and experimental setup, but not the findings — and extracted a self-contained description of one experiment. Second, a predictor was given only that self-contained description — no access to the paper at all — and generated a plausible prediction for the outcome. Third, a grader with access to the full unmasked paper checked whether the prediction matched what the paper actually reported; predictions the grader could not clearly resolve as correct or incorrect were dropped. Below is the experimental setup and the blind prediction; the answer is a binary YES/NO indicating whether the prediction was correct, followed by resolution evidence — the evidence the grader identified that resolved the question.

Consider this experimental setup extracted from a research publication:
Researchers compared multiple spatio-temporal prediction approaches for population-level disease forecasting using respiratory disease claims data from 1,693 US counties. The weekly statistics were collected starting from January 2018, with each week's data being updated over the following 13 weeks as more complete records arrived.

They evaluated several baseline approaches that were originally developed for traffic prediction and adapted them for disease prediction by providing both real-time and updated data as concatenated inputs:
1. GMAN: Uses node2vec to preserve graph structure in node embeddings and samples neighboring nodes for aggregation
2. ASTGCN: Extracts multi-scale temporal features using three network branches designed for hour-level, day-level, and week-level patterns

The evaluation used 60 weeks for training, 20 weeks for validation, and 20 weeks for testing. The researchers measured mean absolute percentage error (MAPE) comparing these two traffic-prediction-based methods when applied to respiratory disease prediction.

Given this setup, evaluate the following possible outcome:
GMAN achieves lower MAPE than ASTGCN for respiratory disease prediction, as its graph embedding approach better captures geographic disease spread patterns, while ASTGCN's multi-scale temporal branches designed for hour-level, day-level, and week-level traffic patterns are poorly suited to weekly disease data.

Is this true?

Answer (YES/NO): YES